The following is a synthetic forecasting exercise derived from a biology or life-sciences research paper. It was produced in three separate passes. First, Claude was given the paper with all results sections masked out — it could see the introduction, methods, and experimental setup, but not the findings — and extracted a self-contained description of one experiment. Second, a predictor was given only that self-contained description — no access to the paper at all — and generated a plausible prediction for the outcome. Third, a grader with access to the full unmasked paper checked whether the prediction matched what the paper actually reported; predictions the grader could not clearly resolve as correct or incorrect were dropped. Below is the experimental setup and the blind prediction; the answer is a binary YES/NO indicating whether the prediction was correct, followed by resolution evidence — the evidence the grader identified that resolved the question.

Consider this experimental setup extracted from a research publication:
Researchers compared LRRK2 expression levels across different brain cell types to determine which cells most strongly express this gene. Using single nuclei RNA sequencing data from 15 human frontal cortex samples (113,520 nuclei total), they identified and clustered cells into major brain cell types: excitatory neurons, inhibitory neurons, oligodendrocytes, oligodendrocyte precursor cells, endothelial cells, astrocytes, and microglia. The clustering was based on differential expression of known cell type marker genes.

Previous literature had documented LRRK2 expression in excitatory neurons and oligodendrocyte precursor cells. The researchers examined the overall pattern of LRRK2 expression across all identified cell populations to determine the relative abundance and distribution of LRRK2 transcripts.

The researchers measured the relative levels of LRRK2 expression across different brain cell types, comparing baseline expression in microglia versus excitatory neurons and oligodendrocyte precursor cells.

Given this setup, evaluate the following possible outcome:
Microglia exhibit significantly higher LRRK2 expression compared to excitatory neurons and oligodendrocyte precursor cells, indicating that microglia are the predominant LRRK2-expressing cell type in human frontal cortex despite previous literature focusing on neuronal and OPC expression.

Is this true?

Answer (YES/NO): NO